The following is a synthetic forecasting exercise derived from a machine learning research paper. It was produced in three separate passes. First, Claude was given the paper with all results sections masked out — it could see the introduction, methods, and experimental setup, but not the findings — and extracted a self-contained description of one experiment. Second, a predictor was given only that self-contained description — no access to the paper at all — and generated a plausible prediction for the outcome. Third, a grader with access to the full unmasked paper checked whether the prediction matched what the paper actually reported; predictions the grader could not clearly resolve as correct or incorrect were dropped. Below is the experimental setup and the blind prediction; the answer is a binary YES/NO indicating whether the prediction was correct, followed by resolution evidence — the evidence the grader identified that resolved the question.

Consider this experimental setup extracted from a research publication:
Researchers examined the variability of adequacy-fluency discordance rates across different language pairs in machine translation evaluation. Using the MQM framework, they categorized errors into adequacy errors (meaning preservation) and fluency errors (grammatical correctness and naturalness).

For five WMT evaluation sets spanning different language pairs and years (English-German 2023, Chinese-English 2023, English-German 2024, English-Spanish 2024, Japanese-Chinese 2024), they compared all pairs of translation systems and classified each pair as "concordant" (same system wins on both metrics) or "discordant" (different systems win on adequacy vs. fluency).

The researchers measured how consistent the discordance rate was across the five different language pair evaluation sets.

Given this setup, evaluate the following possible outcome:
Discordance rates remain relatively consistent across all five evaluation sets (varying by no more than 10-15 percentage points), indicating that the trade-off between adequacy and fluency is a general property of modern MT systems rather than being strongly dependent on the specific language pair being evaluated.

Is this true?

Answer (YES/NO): YES